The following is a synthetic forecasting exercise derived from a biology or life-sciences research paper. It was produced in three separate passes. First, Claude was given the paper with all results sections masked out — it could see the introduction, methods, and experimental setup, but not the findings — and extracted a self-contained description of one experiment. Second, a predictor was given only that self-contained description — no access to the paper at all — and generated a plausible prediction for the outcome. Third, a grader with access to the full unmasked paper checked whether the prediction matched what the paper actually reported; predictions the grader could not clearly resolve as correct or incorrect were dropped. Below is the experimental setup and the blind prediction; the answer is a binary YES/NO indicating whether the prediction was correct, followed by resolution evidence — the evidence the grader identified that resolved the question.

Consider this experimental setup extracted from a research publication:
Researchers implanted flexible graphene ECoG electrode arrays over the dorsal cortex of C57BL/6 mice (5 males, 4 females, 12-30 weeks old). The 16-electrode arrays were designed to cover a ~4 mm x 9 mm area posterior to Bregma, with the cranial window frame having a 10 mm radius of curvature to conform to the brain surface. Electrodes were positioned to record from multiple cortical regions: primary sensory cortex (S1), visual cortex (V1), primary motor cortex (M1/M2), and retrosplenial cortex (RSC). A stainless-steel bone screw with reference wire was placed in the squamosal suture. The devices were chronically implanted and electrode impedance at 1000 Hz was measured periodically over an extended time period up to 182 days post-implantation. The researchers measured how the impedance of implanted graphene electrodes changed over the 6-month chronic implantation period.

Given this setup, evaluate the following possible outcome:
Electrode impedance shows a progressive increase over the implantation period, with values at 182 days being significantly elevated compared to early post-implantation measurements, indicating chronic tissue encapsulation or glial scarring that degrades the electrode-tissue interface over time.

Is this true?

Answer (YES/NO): NO